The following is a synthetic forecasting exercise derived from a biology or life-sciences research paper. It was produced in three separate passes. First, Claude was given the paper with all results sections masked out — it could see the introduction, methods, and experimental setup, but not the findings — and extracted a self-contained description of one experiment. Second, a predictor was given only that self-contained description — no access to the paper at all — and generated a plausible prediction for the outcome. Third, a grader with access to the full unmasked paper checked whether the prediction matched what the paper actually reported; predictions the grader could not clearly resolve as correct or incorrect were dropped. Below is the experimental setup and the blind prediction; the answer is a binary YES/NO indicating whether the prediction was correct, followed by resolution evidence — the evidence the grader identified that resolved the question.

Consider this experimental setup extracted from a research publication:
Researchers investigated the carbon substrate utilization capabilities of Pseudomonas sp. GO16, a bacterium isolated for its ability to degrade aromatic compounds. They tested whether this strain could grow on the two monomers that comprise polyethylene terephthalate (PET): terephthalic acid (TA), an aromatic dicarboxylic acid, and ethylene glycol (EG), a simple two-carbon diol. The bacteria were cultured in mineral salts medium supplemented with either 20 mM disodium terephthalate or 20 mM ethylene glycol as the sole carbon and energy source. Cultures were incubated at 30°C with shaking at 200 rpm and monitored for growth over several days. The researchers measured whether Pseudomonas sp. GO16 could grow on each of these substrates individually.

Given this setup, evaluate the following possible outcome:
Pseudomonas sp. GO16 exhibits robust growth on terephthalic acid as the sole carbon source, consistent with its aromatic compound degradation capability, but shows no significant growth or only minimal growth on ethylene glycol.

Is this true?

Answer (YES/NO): YES